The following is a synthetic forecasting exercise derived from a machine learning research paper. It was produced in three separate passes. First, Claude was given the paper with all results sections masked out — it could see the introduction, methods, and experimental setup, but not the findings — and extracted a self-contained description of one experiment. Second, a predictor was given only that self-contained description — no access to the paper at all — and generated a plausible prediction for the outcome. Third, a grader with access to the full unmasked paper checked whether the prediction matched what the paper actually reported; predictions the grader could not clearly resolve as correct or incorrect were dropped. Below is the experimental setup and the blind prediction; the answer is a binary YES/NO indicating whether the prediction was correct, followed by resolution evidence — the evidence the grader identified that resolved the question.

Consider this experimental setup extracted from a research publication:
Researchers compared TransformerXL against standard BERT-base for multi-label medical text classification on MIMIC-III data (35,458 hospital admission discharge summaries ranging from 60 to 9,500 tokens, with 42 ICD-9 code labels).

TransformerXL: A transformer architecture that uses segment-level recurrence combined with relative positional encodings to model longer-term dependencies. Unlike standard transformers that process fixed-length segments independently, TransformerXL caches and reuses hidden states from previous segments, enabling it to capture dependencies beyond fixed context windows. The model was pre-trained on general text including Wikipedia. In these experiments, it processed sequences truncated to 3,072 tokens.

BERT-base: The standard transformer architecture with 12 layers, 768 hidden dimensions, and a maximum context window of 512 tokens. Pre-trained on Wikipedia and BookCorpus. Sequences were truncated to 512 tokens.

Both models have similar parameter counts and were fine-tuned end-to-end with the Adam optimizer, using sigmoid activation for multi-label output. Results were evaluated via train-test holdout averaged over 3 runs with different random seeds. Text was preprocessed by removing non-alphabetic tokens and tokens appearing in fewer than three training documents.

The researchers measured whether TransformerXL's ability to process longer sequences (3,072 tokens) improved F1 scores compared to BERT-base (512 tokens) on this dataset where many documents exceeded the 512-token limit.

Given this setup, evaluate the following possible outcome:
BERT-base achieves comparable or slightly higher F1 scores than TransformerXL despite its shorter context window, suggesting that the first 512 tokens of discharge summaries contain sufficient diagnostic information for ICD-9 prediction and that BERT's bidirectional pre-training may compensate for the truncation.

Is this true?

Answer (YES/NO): NO